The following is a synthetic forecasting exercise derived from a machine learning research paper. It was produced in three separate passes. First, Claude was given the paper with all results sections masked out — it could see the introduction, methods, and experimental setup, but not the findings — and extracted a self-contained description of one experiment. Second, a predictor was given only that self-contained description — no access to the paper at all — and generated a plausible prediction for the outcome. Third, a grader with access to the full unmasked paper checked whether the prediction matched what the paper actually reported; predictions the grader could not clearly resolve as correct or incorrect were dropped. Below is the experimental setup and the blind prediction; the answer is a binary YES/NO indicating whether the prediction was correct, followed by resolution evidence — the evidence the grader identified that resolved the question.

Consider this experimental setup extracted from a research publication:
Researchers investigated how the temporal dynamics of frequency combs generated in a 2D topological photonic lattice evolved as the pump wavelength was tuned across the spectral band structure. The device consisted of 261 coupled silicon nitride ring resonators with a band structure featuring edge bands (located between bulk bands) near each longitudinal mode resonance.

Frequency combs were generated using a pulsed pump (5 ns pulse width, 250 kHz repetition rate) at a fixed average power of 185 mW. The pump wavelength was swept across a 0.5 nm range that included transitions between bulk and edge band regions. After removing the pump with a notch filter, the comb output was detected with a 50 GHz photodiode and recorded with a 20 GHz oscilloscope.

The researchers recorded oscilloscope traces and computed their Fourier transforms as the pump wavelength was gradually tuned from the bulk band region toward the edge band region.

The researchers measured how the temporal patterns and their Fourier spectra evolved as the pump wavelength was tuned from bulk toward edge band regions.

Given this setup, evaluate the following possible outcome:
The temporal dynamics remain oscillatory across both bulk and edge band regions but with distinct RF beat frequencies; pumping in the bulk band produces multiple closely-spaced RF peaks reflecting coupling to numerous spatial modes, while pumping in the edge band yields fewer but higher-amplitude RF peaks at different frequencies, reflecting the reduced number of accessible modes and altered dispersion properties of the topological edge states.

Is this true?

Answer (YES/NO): NO